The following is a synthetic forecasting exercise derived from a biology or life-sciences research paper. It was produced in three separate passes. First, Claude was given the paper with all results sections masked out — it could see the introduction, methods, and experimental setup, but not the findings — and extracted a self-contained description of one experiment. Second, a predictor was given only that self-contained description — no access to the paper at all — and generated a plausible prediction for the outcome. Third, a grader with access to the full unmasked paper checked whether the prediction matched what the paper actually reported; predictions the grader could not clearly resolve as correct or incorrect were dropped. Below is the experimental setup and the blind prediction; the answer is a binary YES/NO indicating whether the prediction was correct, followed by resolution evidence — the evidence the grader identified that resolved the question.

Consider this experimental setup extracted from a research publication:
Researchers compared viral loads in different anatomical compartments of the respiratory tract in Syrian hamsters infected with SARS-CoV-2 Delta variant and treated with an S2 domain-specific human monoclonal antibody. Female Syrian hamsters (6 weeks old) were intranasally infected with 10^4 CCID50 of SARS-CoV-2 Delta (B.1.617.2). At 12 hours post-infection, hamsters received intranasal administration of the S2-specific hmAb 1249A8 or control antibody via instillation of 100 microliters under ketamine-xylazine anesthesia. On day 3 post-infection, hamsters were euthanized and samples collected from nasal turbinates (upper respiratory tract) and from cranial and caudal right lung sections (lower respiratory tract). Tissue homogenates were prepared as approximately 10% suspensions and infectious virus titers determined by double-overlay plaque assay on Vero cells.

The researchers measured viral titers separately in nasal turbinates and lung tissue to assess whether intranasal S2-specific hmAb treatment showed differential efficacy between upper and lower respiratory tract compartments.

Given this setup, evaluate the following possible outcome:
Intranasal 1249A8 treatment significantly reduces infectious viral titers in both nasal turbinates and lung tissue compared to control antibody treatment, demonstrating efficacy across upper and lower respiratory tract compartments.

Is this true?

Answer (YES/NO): YES